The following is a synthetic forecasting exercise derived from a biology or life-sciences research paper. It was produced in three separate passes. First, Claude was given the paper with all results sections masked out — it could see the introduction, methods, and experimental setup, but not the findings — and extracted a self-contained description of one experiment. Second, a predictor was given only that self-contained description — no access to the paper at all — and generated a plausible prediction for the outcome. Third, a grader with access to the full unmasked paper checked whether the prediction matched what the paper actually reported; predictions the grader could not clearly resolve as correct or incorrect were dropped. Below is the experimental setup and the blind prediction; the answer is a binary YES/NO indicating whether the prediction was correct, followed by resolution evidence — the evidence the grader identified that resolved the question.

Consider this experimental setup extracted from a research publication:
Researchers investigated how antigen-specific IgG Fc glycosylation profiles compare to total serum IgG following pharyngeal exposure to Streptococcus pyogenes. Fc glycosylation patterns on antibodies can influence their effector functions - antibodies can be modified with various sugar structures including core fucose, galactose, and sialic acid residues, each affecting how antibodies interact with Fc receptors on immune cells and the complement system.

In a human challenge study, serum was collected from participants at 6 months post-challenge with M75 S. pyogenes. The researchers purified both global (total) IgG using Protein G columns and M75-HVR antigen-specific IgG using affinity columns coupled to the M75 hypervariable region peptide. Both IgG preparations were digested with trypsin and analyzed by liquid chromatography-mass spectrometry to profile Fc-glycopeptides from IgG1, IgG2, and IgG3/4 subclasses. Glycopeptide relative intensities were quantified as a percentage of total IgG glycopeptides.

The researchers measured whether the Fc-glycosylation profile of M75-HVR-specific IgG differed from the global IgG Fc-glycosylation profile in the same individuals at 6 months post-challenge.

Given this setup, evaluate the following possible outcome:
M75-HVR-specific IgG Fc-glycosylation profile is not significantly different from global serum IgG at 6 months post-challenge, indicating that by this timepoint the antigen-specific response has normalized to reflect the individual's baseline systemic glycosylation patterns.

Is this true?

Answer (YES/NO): NO